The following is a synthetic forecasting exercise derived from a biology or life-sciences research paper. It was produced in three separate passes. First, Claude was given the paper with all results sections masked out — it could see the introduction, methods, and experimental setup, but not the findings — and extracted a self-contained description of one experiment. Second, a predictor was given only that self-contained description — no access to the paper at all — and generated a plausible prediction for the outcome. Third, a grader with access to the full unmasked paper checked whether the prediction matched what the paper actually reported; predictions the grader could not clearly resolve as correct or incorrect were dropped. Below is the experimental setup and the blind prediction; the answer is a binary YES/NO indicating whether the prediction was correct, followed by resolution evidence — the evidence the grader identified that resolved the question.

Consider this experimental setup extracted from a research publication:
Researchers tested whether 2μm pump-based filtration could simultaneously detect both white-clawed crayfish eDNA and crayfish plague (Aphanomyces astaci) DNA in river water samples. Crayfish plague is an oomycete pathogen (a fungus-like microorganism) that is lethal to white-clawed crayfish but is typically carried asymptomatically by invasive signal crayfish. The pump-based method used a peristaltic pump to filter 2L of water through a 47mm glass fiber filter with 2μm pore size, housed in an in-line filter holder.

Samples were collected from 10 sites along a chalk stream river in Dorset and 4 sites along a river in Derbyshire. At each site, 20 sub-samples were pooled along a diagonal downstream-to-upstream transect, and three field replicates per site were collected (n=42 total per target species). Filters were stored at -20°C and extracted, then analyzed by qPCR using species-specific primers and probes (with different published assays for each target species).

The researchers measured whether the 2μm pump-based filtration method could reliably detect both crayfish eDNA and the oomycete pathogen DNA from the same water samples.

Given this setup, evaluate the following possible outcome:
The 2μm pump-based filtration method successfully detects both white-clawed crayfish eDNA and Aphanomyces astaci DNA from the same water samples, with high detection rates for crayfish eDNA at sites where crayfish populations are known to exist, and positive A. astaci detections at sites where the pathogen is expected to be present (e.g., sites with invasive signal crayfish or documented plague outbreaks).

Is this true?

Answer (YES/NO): NO